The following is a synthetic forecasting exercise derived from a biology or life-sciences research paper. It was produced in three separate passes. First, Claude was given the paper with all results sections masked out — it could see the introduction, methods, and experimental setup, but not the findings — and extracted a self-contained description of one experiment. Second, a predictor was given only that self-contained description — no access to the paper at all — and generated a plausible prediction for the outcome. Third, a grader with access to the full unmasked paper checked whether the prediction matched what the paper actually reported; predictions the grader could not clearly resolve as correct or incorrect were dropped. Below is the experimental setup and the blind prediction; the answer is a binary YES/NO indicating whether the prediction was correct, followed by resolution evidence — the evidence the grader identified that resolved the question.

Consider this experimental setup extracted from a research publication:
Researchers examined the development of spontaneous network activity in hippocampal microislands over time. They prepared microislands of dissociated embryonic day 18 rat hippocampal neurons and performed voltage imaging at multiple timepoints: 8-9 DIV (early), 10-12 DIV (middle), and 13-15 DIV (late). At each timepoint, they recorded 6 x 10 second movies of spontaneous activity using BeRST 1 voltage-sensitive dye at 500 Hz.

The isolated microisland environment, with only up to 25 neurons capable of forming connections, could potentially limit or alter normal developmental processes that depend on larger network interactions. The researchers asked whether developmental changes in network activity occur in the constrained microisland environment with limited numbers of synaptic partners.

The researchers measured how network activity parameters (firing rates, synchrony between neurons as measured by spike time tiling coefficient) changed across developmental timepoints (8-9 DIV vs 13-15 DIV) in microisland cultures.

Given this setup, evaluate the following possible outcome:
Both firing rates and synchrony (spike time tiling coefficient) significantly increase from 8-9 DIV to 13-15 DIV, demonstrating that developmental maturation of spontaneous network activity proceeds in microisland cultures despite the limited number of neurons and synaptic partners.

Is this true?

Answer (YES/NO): NO